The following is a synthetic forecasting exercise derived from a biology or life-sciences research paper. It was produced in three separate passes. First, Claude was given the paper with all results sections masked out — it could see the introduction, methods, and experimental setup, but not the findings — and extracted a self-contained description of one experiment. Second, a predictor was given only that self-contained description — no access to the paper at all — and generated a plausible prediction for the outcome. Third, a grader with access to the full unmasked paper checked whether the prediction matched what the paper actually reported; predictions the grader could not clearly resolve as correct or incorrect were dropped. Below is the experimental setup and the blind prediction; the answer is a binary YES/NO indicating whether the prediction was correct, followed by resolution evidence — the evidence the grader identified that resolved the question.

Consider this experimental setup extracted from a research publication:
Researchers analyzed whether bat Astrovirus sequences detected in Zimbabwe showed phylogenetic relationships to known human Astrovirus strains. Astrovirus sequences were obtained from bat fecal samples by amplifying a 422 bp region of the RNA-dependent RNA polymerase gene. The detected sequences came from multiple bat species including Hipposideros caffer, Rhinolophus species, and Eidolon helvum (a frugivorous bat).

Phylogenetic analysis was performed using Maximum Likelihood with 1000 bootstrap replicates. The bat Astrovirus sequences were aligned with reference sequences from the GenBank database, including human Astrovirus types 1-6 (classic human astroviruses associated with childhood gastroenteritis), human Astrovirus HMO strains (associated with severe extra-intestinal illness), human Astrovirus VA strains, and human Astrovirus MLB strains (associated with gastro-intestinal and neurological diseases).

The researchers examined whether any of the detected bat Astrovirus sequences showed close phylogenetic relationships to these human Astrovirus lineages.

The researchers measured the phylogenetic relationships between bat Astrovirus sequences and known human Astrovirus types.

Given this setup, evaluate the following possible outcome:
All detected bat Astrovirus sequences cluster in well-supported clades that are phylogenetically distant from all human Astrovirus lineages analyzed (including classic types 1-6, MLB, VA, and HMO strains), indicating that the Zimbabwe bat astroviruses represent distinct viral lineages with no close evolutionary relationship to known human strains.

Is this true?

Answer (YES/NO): NO